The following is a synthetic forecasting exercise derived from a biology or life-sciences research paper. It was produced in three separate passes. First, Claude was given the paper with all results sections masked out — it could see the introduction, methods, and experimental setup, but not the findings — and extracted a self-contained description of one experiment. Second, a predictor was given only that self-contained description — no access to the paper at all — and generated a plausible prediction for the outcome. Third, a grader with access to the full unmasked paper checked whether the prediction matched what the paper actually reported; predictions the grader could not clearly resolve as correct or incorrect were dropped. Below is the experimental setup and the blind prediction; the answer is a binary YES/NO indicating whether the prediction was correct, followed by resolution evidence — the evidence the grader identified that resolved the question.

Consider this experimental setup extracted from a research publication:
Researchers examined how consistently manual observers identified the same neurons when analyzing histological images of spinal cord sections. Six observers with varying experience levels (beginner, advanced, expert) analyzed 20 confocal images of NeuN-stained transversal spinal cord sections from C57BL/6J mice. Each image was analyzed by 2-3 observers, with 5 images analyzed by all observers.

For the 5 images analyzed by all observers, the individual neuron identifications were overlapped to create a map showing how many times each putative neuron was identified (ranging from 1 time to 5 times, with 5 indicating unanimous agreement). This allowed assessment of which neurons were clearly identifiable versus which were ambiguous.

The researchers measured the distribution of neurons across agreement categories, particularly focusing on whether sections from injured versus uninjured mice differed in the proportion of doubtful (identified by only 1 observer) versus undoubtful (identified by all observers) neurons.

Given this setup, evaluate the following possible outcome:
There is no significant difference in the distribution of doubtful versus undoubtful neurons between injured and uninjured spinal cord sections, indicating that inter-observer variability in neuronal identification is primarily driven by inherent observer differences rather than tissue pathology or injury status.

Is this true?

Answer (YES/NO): NO